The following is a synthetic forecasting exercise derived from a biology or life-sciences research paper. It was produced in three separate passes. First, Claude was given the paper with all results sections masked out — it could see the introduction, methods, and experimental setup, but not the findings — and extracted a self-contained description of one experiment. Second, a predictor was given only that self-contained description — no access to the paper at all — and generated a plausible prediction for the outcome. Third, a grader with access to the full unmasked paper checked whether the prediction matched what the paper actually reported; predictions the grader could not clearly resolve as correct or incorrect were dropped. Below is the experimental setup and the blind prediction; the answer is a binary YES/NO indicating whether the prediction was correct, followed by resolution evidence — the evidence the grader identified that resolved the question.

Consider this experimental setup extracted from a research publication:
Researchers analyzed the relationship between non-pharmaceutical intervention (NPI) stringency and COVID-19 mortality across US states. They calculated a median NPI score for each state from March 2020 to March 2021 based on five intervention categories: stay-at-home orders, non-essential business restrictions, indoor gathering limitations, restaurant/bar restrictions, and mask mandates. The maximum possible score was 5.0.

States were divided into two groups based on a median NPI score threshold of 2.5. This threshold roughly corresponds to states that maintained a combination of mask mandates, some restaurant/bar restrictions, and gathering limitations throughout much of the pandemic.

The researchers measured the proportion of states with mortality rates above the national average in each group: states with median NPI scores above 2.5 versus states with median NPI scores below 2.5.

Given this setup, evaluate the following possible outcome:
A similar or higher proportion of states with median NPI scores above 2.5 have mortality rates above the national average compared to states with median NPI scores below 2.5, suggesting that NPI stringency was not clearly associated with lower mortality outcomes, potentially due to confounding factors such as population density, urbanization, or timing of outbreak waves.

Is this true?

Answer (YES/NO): NO